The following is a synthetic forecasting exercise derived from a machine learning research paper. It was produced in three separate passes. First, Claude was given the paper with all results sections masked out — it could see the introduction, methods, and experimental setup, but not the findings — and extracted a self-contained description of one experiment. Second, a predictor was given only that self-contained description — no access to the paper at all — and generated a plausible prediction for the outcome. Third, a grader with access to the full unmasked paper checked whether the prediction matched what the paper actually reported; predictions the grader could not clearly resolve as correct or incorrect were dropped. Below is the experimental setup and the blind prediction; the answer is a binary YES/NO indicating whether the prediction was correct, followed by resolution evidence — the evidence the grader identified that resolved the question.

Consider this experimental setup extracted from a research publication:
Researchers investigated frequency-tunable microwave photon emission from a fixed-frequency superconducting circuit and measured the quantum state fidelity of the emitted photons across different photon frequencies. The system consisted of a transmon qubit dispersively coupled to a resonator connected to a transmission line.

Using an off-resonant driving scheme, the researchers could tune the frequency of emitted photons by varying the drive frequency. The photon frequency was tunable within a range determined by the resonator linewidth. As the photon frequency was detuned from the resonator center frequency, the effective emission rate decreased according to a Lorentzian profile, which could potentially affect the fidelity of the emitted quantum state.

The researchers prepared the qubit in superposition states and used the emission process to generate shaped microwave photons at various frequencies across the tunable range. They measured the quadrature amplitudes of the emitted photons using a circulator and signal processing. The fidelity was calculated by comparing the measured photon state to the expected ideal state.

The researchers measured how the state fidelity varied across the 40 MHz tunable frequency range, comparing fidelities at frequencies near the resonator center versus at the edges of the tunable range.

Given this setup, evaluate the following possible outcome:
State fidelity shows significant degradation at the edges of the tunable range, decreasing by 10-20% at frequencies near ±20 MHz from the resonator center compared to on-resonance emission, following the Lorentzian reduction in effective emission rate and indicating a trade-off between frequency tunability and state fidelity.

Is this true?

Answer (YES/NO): NO